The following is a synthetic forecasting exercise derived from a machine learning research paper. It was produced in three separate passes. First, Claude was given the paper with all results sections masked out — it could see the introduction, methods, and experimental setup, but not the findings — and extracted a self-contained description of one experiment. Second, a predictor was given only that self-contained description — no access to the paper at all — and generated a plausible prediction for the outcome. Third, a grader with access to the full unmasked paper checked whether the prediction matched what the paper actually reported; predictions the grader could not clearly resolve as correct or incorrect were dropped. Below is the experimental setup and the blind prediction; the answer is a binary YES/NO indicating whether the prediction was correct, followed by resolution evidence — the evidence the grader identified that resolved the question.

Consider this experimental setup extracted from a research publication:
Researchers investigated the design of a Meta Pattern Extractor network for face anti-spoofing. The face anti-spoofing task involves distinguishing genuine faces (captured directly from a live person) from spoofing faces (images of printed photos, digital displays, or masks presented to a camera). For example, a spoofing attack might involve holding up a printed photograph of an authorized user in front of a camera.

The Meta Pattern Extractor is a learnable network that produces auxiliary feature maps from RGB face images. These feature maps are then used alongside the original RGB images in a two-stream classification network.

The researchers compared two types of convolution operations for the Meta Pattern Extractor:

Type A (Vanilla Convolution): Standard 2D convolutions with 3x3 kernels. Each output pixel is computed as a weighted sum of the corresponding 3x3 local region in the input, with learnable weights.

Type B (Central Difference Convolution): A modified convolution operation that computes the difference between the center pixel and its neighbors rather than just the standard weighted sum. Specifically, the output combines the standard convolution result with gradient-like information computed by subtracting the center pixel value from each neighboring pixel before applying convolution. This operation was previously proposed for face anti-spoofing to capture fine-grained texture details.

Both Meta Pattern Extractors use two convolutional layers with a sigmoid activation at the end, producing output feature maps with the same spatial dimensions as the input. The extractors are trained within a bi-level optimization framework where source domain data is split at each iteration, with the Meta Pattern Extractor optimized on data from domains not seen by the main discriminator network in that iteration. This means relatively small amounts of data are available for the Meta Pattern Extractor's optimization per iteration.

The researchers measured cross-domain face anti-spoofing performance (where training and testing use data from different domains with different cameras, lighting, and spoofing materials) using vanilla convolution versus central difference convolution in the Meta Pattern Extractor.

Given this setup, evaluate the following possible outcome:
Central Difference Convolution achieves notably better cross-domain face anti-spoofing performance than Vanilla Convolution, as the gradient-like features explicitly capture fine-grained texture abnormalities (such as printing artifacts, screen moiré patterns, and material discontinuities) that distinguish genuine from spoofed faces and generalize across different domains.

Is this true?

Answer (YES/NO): NO